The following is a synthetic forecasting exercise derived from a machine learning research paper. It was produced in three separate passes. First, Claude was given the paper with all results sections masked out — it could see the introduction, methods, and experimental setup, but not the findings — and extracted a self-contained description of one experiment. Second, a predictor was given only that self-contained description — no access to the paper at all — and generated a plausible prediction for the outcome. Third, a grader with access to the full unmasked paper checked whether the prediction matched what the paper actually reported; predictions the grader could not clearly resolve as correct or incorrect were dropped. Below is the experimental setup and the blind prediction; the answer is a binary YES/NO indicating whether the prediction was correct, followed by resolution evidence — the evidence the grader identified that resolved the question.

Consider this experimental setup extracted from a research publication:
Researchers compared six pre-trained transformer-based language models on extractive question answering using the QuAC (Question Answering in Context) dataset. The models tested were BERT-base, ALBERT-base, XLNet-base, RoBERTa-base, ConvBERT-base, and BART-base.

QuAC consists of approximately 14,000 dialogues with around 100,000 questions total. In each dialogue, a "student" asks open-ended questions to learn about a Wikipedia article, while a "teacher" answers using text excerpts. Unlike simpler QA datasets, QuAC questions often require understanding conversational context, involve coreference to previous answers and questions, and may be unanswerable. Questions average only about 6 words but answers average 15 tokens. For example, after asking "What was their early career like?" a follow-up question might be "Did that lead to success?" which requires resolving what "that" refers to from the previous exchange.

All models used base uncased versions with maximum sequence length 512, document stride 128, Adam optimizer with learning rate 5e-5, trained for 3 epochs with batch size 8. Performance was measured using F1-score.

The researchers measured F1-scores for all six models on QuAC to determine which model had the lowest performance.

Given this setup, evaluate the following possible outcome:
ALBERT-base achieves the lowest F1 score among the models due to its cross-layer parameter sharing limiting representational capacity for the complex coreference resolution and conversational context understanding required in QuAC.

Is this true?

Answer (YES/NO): YES